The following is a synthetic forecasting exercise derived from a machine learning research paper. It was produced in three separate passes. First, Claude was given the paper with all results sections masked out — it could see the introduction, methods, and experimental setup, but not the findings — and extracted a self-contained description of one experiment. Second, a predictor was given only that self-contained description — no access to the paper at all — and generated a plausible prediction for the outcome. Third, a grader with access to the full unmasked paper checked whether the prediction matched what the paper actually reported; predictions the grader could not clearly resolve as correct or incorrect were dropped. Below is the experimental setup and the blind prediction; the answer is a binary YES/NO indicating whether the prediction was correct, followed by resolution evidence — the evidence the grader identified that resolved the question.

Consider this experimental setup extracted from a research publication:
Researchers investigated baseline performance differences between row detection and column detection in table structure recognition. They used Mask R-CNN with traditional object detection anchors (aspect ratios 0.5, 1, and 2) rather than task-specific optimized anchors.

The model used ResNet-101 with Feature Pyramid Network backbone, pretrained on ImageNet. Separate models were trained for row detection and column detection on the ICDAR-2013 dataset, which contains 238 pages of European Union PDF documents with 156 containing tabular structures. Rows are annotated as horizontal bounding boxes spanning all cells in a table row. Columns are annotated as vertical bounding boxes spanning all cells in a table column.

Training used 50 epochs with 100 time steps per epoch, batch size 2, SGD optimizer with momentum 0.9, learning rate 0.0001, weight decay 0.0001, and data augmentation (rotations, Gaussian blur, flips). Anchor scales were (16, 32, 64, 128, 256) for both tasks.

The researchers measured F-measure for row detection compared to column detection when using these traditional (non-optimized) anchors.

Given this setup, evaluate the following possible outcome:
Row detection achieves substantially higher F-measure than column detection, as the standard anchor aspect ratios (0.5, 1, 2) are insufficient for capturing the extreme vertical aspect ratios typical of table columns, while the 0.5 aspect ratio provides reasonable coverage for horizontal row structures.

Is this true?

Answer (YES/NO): NO